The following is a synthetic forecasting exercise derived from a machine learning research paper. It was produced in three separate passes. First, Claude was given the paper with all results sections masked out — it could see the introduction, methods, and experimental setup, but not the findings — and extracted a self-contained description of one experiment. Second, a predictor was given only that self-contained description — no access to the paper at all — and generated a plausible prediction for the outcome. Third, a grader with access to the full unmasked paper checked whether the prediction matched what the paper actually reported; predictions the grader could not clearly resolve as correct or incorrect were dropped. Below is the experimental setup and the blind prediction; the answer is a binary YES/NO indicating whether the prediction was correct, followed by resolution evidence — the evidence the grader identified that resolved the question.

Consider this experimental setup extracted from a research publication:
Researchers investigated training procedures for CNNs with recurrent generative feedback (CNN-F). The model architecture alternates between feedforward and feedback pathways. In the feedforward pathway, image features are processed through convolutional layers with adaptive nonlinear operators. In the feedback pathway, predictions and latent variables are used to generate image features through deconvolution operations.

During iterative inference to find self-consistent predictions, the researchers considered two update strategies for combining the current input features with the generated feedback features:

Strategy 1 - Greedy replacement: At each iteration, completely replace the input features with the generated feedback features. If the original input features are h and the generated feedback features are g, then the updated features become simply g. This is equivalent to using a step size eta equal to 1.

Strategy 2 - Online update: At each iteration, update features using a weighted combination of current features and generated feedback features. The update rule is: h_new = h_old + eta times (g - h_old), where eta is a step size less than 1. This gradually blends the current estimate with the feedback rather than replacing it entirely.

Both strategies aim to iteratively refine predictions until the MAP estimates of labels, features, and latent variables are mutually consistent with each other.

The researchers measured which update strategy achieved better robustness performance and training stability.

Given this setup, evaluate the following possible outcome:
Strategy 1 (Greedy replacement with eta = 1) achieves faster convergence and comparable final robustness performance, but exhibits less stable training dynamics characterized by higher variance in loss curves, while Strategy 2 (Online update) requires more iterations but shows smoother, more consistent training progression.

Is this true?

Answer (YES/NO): NO